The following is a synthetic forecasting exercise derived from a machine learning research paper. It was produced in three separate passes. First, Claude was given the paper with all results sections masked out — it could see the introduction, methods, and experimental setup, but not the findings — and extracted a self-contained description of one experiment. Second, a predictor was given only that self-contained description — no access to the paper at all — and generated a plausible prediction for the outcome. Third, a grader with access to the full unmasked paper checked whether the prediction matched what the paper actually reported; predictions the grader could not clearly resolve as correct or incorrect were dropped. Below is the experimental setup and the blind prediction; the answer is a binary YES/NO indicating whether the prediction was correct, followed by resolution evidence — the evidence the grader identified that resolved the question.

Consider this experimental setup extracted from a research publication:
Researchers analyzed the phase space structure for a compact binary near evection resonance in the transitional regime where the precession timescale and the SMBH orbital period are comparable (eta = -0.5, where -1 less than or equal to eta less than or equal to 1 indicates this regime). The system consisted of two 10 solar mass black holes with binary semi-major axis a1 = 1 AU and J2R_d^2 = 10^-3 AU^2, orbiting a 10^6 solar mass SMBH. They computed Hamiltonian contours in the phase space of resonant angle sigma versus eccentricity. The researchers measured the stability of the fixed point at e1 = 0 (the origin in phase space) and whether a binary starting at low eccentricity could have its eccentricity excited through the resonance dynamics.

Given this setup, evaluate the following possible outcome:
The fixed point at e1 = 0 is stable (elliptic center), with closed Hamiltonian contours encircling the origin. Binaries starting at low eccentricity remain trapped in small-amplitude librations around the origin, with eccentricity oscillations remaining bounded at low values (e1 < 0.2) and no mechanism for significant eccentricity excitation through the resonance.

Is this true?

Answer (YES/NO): NO